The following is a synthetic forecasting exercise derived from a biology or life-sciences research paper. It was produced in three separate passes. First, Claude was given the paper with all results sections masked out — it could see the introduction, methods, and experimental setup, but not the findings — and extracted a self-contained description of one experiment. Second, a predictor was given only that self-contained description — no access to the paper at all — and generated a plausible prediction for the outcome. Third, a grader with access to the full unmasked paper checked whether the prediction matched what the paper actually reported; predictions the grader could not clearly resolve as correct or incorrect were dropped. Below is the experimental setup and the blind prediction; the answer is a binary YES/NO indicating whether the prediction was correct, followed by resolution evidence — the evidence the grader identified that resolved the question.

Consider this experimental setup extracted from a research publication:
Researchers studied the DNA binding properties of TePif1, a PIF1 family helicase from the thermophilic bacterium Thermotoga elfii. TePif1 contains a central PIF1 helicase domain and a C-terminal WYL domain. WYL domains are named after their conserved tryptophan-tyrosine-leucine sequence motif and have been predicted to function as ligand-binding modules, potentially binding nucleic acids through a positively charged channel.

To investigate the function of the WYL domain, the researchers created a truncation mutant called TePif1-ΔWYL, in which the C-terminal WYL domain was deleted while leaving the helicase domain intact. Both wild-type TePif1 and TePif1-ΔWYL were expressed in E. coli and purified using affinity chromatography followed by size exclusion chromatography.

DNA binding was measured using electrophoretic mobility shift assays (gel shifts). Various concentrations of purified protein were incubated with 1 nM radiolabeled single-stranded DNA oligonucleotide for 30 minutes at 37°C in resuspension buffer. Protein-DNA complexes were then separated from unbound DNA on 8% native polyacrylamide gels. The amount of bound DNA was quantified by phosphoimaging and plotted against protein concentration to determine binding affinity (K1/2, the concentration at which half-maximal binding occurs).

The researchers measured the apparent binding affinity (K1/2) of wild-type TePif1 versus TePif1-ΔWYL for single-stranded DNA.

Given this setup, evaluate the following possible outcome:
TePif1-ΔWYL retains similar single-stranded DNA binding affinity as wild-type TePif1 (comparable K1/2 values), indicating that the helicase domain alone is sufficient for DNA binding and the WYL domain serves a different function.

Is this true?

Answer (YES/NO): NO